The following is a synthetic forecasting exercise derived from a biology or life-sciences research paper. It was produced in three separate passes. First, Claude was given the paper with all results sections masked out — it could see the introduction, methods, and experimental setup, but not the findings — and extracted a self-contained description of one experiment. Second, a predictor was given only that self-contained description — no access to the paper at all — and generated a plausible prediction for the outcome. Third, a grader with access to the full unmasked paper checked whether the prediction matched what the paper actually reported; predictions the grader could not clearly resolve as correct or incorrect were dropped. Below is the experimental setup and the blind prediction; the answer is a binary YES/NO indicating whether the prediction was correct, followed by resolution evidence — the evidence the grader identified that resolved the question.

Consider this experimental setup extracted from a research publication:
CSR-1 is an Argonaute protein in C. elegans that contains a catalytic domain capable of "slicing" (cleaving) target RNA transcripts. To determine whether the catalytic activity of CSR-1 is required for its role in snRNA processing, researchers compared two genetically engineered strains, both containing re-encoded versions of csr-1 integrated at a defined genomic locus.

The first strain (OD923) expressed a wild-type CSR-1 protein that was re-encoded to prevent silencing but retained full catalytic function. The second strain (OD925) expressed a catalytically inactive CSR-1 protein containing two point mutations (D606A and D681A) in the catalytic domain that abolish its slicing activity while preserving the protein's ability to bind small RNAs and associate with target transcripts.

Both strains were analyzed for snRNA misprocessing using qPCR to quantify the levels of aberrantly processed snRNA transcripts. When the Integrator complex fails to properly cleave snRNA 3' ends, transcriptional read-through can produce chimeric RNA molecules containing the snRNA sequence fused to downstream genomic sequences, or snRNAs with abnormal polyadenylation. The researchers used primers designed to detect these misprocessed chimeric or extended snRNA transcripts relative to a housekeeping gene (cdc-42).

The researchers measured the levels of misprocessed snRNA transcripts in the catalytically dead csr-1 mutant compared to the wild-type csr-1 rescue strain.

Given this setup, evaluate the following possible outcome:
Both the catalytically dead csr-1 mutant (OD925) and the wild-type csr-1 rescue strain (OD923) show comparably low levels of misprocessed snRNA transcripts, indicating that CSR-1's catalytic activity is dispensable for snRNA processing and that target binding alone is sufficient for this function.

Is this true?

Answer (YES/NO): NO